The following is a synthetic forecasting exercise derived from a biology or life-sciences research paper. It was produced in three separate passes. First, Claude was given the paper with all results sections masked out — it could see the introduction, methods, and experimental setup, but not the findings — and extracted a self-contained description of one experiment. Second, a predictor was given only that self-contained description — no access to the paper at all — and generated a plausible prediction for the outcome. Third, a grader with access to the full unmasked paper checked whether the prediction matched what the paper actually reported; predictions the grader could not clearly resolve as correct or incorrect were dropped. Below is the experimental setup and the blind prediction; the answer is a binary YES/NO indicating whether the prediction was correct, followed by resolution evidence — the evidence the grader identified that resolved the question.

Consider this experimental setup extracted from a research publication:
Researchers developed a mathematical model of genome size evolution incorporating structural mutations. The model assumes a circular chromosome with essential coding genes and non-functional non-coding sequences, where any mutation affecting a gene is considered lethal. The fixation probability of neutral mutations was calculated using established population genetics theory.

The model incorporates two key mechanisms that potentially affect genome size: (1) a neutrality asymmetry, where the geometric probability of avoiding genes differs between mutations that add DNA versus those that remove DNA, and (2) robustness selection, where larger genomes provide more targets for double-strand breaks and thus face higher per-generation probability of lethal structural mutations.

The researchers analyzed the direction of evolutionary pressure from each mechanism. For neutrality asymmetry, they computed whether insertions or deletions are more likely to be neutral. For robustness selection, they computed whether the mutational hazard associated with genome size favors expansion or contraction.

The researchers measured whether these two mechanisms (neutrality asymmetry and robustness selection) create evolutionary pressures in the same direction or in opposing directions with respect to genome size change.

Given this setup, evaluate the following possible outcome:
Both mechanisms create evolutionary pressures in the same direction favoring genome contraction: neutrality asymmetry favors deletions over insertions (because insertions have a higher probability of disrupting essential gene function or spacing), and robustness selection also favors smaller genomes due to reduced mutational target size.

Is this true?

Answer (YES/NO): NO